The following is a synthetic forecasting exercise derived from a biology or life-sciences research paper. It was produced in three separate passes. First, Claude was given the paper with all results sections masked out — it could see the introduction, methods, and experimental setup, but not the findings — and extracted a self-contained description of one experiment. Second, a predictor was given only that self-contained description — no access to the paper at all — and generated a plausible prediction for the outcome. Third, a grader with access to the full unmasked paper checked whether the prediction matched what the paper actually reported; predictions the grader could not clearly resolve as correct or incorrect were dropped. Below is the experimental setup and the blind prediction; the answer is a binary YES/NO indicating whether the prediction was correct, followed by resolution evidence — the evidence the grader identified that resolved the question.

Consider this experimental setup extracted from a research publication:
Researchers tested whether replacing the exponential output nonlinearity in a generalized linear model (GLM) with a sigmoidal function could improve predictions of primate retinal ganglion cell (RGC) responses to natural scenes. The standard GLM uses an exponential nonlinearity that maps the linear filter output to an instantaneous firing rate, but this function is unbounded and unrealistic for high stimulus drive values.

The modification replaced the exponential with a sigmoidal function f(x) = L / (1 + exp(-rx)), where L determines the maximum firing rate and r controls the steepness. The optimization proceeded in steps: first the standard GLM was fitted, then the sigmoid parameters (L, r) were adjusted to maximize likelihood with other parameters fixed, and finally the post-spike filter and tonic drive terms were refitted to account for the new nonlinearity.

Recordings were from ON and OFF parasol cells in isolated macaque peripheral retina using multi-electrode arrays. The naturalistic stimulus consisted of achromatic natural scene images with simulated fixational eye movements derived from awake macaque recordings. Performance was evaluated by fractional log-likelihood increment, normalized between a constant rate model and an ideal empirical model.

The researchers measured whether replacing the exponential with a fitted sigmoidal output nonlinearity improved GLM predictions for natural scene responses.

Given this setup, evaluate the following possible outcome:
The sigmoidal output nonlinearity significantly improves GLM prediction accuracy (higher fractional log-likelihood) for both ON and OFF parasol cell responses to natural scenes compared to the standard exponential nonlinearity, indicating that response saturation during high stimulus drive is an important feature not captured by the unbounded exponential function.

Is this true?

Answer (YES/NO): NO